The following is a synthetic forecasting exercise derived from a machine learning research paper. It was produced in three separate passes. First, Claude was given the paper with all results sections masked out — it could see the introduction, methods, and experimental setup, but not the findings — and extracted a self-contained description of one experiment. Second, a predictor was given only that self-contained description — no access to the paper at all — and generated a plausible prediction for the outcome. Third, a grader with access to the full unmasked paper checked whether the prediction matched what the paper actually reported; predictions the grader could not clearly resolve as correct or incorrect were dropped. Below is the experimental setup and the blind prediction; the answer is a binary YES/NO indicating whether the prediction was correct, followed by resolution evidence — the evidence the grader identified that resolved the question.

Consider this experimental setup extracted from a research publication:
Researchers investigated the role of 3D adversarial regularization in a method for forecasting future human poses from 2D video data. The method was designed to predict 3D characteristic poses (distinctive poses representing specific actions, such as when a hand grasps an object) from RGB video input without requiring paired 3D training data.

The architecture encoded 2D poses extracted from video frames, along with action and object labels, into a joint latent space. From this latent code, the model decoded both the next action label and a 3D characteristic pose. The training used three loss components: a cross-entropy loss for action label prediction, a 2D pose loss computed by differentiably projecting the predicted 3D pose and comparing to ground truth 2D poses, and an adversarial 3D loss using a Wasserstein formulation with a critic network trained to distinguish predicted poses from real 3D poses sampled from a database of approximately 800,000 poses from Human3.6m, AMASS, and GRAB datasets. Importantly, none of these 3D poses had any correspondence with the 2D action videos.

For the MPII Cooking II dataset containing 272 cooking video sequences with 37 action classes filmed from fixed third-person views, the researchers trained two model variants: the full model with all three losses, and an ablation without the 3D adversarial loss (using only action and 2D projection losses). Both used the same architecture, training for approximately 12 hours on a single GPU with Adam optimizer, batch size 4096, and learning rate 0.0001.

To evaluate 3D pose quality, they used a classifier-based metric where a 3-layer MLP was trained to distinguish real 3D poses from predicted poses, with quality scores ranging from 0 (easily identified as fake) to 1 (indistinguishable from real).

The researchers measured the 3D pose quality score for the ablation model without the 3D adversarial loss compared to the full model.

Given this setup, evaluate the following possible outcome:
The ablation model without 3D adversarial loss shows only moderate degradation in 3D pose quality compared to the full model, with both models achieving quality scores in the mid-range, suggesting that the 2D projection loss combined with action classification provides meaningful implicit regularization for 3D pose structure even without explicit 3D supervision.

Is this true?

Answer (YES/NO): NO